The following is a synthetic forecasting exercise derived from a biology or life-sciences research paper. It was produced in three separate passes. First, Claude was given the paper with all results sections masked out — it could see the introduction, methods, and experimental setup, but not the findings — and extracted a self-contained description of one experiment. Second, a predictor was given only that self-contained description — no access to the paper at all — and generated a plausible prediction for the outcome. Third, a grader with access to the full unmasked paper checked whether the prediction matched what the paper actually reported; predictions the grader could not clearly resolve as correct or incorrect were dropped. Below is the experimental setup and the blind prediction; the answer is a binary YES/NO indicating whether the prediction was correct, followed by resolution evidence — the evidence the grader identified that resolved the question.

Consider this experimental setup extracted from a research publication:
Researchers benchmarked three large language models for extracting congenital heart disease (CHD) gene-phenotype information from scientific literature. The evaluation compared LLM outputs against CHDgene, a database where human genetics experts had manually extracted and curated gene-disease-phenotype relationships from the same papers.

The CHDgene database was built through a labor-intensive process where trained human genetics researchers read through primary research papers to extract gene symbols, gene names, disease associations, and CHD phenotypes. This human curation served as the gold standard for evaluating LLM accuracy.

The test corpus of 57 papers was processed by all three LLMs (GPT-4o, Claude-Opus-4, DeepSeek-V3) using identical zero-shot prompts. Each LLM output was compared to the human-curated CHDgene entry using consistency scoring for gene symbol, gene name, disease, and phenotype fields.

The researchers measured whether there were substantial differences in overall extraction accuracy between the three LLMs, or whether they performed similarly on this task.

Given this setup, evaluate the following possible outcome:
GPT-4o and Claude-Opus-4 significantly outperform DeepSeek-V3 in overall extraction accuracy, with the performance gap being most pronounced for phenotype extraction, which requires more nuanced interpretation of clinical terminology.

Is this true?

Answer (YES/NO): NO